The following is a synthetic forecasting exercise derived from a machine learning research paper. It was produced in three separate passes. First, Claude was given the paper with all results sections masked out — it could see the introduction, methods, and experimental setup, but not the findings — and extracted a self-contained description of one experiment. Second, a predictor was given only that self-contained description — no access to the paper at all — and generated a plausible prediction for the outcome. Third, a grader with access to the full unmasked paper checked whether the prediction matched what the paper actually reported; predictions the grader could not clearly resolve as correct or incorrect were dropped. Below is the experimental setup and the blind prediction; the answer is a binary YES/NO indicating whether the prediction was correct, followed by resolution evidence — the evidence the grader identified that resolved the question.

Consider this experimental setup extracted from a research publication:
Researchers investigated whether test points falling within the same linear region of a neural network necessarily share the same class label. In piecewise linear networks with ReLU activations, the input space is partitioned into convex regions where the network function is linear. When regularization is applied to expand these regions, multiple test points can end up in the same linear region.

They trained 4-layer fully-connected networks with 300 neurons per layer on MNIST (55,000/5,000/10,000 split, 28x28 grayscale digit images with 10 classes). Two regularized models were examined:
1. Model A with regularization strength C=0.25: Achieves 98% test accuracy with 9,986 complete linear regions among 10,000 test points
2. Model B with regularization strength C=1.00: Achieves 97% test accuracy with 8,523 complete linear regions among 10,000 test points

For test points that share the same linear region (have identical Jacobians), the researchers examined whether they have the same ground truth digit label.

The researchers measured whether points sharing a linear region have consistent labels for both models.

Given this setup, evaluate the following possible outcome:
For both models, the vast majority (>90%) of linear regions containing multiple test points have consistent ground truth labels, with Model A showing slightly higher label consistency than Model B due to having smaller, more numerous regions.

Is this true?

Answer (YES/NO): NO